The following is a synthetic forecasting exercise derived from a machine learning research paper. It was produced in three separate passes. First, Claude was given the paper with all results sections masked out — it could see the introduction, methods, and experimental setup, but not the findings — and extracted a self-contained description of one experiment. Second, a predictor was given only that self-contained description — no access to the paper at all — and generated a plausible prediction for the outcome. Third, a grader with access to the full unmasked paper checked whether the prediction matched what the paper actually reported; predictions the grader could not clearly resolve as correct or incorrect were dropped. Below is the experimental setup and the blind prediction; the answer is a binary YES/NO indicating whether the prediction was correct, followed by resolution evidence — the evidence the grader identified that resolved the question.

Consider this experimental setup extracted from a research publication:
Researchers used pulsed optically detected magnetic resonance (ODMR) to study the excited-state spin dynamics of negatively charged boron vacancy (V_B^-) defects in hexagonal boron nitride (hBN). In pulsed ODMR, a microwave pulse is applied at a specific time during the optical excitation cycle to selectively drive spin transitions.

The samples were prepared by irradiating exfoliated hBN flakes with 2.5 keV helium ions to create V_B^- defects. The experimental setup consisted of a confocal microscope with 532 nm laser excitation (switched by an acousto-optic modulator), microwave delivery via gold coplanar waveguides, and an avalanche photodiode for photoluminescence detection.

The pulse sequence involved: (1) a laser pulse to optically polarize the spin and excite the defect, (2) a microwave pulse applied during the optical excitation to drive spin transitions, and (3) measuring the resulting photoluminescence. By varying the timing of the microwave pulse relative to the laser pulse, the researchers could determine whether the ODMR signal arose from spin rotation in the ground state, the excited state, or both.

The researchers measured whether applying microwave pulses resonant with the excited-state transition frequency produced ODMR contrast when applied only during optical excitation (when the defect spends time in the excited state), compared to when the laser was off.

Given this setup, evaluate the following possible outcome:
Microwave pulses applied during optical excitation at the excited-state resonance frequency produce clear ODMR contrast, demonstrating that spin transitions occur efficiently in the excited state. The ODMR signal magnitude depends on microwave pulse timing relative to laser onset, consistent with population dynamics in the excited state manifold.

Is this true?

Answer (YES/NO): YES